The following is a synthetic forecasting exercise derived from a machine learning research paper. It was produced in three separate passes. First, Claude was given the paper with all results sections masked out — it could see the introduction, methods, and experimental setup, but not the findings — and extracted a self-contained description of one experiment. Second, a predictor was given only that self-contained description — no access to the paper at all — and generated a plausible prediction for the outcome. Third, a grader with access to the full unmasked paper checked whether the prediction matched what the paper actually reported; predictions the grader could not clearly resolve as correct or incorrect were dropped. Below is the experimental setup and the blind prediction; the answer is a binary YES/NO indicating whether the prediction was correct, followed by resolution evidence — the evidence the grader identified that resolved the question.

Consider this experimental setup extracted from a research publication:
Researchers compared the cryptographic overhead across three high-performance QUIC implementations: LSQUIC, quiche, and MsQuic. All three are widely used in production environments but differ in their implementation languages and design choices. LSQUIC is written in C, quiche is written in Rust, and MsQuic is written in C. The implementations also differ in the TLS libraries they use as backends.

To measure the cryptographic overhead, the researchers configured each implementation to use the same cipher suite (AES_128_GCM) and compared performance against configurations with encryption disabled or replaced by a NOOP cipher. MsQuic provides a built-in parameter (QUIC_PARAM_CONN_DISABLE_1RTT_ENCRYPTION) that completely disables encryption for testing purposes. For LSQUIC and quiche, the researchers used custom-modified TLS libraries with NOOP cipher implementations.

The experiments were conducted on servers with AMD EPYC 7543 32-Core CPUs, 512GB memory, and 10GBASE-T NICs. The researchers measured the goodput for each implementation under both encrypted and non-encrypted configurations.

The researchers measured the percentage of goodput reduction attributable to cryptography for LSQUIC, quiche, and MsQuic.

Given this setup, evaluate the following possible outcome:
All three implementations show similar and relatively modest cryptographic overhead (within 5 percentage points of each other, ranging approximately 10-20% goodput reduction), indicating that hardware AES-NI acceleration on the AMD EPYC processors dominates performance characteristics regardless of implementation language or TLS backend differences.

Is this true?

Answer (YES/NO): NO